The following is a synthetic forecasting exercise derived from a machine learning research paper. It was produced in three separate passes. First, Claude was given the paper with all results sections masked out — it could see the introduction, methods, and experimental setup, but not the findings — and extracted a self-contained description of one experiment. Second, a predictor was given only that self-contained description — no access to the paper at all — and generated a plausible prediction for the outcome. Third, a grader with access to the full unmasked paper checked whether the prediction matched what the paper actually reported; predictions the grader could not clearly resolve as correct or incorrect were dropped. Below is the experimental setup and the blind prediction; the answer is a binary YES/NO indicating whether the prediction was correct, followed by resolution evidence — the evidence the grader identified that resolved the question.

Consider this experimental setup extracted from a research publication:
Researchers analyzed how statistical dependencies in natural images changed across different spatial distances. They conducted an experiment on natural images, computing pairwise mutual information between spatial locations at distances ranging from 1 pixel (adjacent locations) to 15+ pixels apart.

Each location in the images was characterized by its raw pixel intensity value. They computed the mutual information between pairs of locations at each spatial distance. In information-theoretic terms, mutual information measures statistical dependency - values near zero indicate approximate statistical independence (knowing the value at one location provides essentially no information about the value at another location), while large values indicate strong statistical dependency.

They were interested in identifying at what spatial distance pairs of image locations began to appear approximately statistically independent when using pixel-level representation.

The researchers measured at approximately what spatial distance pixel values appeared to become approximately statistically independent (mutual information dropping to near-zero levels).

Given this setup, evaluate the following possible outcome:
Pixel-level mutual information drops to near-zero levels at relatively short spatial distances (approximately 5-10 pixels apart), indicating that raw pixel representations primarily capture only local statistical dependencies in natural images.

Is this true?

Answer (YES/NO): NO